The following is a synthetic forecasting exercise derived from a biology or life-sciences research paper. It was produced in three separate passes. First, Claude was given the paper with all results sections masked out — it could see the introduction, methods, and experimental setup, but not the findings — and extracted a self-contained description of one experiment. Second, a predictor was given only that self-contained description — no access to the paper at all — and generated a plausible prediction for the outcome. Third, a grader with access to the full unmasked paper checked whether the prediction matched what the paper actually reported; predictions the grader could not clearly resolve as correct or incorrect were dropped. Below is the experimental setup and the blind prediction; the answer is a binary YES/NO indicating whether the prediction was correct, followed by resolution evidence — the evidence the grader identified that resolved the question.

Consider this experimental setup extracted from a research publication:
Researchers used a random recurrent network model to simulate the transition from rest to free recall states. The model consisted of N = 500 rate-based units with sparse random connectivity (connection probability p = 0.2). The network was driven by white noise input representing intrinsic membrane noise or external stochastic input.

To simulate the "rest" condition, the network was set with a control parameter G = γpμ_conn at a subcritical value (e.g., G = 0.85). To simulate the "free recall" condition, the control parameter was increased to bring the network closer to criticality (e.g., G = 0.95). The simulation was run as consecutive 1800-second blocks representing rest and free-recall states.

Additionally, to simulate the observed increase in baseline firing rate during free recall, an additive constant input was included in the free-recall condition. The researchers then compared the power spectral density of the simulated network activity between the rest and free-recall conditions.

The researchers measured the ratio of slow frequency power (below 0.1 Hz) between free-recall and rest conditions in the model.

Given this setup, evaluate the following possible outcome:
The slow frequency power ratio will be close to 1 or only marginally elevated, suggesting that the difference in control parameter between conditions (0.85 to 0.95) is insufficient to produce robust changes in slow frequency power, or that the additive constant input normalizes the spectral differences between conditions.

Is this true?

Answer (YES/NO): NO